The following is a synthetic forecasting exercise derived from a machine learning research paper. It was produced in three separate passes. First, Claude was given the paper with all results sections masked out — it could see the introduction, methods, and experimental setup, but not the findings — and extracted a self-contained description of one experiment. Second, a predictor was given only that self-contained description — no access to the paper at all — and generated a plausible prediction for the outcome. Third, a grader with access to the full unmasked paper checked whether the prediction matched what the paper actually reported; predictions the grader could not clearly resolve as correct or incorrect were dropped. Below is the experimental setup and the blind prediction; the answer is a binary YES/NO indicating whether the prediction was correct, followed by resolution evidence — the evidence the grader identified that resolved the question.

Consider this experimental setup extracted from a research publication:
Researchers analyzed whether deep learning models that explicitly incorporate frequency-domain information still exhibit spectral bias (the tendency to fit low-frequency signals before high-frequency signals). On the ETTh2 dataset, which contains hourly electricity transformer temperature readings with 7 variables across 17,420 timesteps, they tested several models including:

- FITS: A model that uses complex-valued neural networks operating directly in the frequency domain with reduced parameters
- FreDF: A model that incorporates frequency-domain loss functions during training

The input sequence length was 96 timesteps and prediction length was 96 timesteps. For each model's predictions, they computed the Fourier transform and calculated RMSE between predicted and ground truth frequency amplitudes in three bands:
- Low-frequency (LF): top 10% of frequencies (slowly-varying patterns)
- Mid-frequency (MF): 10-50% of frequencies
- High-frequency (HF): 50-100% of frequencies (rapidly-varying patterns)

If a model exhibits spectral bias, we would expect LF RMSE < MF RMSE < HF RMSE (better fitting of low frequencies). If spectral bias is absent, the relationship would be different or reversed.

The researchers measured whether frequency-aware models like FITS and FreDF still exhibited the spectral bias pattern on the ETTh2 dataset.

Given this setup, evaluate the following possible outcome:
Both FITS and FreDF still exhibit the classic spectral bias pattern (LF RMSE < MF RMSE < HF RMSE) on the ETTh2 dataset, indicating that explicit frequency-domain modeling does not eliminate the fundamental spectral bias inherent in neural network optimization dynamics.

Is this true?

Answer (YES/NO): YES